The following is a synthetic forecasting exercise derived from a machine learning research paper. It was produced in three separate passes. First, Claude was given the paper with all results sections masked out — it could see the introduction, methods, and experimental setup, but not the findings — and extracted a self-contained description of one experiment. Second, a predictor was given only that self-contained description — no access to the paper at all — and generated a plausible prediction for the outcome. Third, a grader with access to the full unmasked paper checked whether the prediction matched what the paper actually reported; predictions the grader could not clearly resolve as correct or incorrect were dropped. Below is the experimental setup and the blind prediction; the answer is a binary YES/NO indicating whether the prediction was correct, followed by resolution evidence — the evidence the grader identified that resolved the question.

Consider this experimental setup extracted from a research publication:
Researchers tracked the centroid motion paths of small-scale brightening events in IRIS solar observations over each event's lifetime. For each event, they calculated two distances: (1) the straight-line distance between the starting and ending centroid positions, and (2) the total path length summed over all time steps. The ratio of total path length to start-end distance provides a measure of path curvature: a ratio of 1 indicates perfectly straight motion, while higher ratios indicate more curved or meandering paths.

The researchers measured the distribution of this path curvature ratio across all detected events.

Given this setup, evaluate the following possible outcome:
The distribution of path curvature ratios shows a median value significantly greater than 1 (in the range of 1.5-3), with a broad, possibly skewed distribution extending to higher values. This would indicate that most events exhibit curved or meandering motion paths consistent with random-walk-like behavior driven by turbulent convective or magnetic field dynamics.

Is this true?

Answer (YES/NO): NO